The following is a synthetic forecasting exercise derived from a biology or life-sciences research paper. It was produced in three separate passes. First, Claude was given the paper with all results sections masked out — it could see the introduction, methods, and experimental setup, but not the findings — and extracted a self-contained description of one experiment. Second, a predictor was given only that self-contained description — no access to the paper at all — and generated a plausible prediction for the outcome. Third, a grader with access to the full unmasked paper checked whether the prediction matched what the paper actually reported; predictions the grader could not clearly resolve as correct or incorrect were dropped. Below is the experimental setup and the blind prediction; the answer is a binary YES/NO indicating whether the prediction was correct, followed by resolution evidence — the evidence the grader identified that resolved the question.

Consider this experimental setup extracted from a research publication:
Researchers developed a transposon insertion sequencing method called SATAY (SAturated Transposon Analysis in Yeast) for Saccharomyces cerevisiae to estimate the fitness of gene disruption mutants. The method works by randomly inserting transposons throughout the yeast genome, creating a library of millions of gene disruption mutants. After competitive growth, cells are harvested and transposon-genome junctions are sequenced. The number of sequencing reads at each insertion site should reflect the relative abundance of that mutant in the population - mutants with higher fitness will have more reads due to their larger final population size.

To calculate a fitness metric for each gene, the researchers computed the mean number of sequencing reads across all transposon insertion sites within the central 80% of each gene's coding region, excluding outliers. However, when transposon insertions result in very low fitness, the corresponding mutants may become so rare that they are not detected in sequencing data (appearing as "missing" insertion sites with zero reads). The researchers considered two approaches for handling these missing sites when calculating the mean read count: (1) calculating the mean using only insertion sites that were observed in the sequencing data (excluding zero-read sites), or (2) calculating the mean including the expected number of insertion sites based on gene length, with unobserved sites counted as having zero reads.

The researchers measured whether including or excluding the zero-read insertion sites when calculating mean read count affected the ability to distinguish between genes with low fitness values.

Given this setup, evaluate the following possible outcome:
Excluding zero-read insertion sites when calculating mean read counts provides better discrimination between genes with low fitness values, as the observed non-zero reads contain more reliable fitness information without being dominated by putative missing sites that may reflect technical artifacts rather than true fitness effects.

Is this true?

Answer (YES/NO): NO